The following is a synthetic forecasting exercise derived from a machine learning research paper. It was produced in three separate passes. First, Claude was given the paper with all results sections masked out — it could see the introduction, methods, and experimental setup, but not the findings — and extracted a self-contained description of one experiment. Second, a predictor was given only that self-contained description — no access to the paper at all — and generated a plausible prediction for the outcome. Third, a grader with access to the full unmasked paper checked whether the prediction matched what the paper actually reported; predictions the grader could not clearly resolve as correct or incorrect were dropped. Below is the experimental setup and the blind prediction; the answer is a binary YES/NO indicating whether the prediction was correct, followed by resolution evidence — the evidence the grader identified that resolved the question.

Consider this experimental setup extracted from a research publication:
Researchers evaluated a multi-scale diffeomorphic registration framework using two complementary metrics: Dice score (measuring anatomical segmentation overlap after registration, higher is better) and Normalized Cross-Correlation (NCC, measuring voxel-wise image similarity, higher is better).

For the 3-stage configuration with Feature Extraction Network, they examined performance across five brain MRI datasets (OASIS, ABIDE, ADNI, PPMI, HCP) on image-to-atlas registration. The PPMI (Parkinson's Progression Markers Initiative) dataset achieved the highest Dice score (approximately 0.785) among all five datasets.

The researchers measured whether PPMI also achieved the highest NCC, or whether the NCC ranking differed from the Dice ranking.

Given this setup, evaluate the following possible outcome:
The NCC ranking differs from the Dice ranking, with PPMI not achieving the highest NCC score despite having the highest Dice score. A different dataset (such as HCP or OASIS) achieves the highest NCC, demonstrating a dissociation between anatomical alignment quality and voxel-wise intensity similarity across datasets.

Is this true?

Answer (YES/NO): YES